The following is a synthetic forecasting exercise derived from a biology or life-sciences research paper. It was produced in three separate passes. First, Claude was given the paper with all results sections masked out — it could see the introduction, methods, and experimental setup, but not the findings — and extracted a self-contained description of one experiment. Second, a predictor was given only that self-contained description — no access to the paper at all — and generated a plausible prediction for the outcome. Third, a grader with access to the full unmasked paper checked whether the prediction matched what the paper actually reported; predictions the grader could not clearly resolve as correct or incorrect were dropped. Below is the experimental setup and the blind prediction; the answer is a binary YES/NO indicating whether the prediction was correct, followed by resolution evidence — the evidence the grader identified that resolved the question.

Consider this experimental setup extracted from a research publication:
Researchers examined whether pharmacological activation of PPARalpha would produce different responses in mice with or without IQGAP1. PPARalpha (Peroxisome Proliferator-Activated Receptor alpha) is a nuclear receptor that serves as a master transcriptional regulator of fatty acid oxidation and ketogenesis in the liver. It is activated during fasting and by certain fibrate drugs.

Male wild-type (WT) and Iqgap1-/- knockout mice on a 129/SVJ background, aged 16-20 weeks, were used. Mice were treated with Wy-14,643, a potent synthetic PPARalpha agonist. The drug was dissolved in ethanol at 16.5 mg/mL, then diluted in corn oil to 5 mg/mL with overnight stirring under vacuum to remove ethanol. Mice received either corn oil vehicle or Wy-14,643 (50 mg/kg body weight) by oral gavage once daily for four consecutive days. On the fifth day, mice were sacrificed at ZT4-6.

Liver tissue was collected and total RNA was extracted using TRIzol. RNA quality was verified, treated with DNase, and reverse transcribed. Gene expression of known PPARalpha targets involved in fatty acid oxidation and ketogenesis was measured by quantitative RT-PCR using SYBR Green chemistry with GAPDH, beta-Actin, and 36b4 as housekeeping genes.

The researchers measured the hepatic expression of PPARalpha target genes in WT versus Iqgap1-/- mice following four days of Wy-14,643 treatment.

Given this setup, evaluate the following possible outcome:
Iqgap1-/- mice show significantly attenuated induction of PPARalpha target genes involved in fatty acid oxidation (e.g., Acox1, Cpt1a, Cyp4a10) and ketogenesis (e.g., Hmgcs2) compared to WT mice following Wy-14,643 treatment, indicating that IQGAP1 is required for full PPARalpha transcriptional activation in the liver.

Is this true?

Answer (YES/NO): YES